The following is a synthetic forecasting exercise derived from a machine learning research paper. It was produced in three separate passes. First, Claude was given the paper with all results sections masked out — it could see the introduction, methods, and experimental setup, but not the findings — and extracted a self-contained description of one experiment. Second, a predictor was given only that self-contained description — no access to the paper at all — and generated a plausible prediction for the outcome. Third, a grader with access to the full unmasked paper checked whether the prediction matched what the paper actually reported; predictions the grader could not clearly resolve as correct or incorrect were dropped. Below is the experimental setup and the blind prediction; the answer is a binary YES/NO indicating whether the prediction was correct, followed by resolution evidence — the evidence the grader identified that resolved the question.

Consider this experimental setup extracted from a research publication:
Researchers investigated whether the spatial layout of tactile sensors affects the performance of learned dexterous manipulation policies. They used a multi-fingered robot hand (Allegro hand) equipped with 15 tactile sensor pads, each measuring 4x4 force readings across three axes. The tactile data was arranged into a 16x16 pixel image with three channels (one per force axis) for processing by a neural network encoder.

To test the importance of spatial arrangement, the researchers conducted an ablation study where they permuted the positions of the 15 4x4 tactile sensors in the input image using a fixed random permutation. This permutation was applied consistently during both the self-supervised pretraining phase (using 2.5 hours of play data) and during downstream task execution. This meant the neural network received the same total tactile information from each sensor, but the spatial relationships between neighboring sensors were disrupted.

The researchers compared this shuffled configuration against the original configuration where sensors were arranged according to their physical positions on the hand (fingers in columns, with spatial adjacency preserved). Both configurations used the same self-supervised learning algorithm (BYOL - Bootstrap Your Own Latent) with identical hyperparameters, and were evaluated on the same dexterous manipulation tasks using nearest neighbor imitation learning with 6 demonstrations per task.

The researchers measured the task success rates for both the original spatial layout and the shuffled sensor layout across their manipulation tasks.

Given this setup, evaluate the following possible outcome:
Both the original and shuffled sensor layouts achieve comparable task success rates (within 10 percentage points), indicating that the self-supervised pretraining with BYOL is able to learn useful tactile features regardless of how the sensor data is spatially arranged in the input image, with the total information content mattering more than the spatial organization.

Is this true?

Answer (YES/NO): NO